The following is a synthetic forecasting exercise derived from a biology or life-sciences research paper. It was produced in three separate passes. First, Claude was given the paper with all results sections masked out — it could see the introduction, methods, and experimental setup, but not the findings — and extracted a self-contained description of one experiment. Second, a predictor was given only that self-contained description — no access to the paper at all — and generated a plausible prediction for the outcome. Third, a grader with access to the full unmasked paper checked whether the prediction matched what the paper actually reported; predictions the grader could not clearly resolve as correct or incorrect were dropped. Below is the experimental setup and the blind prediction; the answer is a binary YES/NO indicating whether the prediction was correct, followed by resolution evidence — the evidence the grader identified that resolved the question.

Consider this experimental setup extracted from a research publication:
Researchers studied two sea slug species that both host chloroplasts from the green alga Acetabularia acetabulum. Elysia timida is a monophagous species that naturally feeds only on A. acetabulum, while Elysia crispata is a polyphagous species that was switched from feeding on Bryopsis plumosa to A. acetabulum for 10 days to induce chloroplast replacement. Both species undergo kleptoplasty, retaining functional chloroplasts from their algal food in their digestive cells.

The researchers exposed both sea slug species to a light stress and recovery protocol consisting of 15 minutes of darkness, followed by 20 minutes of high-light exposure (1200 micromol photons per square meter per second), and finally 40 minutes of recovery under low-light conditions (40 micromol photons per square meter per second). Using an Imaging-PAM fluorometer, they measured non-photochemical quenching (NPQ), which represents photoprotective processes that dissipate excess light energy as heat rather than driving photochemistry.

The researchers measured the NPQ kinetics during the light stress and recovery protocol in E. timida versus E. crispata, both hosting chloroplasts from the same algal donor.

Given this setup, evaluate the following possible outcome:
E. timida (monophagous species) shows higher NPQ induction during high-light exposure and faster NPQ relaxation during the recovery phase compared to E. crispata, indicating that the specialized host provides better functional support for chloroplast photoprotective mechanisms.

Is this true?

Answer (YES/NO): NO